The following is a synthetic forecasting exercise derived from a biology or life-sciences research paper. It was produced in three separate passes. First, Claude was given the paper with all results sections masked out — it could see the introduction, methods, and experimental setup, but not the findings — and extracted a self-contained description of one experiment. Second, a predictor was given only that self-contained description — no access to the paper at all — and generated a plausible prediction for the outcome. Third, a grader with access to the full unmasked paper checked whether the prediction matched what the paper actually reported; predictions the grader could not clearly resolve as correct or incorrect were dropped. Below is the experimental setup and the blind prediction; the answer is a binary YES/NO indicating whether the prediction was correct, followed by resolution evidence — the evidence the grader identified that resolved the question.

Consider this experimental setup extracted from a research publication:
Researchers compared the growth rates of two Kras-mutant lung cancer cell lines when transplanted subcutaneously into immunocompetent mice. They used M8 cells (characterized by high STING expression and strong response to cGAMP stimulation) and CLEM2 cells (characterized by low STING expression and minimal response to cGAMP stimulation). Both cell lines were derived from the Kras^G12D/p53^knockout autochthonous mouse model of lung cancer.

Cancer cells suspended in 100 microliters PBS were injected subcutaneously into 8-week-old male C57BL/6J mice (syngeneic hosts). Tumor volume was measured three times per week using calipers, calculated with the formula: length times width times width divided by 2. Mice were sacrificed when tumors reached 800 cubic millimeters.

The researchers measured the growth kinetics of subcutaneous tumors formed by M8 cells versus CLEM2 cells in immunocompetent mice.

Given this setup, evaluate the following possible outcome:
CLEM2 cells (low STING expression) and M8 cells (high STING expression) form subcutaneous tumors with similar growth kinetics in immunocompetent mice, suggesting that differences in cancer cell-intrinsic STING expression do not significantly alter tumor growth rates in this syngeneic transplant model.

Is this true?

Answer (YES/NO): NO